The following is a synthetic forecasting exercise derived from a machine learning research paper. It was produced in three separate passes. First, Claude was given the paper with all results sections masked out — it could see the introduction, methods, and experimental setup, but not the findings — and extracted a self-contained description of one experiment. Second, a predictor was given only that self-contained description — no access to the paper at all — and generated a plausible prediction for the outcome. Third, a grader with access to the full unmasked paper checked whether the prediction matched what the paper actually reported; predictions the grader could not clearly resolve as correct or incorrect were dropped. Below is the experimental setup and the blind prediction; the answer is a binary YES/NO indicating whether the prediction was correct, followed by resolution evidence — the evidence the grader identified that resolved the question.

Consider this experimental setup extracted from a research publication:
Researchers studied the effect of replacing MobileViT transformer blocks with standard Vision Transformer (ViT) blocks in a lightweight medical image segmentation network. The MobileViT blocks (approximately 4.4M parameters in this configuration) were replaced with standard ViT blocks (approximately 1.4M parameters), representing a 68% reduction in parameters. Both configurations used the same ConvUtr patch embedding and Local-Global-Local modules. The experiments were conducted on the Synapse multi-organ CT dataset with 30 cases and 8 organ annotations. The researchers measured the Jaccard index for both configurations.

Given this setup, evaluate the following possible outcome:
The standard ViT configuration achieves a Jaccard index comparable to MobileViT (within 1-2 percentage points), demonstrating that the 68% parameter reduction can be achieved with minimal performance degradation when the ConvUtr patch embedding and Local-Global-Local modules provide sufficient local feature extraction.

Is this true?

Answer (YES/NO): YES